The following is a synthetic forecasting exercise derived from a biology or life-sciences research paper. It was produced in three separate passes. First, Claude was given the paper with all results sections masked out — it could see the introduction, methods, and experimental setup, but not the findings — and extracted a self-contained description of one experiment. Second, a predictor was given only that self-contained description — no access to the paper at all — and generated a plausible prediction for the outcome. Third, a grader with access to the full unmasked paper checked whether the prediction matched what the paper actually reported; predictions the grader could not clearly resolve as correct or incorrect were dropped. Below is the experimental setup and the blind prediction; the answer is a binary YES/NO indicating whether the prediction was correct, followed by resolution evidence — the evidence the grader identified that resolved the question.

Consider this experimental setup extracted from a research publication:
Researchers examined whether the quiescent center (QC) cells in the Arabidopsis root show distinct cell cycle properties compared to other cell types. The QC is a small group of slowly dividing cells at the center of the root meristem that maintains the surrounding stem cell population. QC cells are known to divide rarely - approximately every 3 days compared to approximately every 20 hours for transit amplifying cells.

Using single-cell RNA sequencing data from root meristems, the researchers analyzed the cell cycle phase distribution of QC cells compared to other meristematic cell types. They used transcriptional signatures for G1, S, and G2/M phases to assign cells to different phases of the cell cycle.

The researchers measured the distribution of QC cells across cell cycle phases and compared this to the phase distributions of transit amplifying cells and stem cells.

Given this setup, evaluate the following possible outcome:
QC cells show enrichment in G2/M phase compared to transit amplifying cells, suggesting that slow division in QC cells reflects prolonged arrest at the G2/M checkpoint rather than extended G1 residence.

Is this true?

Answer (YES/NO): NO